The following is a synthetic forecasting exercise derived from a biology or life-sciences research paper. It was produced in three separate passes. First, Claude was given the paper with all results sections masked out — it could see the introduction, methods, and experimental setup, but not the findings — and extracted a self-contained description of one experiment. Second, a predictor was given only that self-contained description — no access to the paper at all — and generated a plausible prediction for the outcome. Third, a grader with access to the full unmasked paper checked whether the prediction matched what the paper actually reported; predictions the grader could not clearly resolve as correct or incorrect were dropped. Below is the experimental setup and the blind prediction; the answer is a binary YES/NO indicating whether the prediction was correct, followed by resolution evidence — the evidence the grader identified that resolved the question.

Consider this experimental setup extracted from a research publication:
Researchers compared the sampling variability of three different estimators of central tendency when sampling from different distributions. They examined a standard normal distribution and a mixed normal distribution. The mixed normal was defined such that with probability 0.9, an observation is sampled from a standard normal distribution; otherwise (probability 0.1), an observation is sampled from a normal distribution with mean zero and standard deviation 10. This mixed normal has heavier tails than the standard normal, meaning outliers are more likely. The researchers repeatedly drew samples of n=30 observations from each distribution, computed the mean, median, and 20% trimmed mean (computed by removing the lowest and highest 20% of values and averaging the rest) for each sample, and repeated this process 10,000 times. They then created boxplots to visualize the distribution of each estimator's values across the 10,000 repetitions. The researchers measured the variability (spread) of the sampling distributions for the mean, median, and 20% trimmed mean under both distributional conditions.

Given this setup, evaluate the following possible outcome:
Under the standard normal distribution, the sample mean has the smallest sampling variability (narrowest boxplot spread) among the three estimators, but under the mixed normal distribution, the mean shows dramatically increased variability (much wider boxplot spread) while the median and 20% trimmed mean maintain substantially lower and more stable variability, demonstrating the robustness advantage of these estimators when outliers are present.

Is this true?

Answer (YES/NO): YES